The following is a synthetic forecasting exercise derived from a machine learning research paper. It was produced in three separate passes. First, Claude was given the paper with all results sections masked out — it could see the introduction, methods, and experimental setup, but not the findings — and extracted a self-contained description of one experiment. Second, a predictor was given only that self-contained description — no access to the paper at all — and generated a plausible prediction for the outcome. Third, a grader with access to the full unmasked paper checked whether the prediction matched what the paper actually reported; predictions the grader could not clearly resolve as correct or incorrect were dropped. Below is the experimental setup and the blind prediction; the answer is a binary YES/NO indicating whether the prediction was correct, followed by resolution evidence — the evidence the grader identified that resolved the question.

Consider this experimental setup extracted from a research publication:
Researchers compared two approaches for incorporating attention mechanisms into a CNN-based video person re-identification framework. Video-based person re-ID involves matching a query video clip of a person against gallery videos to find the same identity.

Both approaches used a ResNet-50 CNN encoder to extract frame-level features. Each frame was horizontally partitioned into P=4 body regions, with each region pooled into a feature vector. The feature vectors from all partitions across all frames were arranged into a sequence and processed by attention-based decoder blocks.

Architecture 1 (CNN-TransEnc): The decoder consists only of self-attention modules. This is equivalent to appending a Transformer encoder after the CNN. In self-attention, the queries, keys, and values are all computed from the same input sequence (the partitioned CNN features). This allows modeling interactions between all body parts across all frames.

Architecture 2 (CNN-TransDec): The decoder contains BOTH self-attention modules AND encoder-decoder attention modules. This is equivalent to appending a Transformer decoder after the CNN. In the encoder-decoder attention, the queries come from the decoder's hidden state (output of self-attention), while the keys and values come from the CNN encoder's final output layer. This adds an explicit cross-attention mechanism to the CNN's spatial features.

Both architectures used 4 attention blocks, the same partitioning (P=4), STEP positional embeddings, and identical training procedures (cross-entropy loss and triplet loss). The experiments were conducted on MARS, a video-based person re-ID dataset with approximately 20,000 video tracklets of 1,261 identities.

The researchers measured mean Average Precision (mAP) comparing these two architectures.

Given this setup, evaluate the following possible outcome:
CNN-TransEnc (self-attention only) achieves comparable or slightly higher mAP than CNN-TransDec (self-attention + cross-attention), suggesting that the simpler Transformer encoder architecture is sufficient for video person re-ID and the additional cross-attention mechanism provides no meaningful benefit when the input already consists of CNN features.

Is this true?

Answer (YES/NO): YES